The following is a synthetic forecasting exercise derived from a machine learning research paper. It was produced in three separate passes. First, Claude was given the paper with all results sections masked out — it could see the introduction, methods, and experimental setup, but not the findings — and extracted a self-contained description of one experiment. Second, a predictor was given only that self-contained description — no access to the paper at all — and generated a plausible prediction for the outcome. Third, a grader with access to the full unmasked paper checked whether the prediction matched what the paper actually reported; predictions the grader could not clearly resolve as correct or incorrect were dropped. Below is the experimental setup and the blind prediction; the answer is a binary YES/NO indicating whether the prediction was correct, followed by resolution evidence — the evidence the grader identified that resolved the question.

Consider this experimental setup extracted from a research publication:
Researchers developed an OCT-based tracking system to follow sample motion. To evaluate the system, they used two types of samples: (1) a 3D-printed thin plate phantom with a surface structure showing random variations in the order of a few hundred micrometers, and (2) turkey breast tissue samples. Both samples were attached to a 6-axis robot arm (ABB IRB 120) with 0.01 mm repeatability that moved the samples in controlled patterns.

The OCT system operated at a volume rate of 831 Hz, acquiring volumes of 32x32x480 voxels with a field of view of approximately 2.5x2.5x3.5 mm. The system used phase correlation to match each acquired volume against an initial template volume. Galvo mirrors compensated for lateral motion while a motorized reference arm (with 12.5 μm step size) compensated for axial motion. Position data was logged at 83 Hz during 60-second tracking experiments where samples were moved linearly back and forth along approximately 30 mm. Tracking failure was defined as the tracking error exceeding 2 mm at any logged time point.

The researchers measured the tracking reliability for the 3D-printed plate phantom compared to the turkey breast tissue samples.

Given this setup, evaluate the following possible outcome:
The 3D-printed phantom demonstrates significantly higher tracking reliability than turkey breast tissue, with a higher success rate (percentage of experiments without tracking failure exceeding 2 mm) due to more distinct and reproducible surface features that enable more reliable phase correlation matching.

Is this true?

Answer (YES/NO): YES